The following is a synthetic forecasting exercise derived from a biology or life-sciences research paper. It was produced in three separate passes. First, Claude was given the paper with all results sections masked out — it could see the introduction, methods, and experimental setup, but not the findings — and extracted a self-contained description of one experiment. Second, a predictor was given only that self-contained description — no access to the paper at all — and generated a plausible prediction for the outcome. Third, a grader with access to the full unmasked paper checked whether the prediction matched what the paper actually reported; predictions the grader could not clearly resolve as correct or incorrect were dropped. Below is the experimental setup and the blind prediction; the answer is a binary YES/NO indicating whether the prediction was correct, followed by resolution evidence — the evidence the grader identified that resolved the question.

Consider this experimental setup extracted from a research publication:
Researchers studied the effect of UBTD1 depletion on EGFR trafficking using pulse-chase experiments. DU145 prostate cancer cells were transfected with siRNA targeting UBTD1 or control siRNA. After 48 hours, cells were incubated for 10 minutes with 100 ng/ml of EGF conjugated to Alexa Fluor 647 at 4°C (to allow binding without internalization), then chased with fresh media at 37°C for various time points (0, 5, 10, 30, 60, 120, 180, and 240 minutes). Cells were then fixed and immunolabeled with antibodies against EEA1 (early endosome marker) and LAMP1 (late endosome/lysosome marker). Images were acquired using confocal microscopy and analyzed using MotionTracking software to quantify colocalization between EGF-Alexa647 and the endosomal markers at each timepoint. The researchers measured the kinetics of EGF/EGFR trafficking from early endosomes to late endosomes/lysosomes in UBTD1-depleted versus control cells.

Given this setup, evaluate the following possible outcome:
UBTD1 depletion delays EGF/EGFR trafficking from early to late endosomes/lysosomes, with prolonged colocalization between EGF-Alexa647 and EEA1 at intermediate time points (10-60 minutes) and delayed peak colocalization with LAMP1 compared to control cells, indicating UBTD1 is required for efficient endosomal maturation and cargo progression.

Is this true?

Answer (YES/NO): NO